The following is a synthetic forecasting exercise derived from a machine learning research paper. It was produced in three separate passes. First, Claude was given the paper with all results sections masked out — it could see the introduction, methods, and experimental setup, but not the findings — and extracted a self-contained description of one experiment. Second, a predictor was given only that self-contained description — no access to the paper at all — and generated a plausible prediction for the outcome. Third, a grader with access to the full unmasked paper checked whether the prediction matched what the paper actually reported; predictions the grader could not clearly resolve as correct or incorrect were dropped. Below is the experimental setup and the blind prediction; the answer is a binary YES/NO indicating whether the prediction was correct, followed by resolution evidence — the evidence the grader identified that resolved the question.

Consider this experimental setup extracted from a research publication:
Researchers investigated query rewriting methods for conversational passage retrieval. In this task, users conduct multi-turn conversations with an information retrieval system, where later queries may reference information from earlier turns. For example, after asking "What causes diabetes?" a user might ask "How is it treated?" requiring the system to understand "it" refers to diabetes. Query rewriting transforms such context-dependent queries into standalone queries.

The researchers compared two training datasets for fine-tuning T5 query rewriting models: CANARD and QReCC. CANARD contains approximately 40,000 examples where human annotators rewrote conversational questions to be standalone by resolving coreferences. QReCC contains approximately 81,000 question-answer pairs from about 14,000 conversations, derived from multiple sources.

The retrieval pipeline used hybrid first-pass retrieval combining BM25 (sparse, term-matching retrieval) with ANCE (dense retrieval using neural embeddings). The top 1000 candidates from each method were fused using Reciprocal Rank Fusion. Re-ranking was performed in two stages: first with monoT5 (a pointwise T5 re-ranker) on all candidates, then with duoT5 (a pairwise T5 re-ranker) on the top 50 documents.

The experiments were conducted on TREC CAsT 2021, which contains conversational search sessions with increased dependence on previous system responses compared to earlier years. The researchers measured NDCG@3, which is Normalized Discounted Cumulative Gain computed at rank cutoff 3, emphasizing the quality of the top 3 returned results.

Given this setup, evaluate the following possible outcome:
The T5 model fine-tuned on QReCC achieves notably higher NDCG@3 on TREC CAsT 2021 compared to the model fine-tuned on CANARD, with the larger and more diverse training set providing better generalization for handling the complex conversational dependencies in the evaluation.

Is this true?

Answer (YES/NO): NO